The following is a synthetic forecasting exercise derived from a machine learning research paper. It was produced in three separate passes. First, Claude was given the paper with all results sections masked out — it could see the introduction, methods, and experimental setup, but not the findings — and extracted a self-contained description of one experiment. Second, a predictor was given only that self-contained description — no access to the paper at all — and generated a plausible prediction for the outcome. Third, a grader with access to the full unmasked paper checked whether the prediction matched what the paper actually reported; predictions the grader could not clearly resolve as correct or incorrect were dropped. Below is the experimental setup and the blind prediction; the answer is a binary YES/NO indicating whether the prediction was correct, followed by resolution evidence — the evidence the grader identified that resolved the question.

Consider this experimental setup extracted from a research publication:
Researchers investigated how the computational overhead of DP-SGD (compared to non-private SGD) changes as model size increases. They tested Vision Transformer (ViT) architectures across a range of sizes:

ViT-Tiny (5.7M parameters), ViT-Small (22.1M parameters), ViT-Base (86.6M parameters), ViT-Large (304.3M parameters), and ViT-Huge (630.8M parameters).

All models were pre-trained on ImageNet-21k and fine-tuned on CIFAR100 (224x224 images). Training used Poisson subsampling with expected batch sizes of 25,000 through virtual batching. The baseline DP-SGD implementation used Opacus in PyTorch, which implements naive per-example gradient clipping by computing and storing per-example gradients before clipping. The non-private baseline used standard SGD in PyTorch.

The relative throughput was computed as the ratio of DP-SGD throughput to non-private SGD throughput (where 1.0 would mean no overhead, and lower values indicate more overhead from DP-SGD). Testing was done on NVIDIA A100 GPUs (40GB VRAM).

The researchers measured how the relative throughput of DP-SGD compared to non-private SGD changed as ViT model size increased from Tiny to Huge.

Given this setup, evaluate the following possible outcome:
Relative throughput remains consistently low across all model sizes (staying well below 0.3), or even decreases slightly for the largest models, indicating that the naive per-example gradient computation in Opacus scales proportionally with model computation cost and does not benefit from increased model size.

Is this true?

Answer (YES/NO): NO